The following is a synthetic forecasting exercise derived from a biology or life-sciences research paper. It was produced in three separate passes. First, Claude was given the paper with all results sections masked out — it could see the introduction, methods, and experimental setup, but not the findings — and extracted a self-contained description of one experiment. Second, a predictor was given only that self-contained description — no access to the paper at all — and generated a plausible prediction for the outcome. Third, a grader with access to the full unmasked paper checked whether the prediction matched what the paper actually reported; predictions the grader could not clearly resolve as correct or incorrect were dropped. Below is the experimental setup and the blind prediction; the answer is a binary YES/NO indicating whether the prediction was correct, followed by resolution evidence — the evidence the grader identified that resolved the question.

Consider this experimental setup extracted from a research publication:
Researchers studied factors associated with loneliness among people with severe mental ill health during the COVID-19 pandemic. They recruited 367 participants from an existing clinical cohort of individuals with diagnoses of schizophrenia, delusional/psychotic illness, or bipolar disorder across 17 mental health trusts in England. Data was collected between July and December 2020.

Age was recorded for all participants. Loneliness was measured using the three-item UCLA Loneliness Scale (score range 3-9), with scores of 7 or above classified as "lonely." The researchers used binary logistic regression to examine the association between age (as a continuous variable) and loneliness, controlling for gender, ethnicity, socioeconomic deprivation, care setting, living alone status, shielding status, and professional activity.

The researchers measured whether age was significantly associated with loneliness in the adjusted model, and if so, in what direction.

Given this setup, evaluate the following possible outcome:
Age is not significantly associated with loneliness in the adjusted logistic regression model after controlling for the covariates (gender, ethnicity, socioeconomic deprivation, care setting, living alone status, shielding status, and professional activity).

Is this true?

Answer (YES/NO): NO